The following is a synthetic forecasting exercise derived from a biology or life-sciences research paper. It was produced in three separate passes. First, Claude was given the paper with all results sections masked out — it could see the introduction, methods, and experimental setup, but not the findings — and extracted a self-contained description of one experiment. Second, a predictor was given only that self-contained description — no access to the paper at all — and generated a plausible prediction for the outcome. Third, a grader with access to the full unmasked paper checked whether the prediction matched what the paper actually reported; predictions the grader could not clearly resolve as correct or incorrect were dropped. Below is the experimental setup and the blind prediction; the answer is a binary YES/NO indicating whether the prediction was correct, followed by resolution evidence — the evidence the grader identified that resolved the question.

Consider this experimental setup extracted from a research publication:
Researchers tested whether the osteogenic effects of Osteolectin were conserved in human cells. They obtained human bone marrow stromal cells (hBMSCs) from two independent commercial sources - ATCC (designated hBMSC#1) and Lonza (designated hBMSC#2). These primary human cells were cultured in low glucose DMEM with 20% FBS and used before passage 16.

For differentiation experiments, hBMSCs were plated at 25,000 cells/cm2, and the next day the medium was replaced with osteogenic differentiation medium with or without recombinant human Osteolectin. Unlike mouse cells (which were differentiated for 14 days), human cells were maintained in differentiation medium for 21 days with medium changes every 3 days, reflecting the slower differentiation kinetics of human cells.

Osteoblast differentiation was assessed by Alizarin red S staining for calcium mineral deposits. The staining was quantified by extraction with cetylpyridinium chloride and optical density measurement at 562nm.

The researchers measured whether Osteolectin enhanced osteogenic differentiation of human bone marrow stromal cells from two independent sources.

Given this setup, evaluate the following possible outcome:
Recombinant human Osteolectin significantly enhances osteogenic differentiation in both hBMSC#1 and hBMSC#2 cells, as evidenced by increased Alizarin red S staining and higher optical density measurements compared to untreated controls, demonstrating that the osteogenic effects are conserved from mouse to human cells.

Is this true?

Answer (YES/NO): YES